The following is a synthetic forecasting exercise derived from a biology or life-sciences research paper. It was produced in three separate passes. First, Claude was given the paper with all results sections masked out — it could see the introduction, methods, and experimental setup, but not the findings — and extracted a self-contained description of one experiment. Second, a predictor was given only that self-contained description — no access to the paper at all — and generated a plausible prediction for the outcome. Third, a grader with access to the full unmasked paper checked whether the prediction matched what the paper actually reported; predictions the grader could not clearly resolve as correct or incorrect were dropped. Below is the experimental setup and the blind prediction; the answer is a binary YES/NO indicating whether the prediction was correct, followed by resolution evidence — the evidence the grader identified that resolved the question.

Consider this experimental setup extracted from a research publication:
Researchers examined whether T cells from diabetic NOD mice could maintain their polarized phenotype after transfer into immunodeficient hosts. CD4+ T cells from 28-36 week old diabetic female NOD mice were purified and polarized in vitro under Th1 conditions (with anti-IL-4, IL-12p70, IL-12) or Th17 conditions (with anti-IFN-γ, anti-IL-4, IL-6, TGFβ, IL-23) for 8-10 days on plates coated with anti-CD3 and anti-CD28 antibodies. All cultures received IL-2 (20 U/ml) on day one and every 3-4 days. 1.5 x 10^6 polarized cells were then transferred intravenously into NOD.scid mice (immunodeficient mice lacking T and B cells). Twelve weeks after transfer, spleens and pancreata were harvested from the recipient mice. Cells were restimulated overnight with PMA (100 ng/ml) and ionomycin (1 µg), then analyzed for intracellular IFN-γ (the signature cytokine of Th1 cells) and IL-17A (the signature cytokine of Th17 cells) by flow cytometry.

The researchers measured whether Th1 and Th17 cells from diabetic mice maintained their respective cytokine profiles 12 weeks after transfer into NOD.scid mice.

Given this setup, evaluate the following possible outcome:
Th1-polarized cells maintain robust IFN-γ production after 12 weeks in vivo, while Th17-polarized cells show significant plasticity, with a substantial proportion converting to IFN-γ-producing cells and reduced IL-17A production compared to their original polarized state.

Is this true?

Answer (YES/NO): NO